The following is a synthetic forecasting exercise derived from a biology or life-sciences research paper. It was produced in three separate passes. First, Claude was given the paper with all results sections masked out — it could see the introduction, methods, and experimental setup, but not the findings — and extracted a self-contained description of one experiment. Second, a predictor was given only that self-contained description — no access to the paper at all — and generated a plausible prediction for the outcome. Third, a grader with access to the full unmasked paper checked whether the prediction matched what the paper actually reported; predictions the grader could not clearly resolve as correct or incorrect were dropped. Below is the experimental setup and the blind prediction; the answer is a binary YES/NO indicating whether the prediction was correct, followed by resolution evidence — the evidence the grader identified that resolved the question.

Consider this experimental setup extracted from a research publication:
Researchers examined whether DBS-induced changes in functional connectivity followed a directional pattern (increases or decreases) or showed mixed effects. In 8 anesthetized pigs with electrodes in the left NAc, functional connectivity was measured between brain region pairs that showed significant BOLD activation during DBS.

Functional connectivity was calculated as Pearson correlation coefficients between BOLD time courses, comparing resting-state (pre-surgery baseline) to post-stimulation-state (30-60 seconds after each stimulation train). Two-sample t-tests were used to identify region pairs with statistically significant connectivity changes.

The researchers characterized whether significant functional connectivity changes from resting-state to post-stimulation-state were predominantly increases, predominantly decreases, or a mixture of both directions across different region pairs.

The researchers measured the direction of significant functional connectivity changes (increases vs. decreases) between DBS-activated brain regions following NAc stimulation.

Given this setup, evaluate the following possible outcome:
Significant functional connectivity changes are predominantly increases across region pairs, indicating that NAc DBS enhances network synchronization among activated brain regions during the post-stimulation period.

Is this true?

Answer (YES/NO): NO